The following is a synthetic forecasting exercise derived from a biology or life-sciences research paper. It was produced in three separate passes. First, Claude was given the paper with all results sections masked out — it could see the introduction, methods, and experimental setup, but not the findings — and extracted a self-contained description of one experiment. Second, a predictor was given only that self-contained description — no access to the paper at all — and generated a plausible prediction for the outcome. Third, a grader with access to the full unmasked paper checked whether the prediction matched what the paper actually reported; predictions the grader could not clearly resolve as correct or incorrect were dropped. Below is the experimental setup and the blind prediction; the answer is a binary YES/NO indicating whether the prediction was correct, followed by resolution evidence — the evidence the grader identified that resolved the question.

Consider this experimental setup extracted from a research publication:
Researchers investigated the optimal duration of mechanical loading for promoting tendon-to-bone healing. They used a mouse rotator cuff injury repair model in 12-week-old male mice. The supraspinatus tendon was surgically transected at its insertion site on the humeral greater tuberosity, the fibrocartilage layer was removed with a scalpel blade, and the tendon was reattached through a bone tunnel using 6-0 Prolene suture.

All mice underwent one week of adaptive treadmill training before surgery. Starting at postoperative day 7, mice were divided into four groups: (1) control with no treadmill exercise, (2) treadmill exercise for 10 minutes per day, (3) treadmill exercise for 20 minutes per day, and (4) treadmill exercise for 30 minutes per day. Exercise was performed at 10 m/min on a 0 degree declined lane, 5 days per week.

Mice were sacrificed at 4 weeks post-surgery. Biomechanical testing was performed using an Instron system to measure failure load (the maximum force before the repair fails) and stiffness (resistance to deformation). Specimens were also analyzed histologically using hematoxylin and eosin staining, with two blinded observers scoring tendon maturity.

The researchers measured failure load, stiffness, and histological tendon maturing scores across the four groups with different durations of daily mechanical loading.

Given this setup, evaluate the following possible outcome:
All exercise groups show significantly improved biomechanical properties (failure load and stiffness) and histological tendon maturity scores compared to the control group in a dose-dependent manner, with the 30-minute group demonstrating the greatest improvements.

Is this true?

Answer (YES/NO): NO